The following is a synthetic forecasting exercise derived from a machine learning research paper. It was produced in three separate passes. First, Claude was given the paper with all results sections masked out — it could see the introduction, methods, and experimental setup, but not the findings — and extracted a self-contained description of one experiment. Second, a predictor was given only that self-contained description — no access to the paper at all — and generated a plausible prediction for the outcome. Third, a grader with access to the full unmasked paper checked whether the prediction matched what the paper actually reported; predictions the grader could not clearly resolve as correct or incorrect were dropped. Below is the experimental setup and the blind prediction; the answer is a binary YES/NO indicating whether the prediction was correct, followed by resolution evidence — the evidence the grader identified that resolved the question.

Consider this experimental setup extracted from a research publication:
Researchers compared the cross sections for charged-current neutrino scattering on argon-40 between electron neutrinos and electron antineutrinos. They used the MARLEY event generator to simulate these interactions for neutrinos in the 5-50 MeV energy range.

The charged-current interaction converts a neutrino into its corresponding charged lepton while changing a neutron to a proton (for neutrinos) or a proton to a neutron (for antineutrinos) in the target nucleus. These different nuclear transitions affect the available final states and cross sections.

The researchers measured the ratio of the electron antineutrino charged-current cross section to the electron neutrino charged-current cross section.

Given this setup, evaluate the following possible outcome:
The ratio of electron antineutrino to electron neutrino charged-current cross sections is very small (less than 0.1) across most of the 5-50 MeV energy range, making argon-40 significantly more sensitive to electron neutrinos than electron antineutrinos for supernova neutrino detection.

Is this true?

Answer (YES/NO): NO